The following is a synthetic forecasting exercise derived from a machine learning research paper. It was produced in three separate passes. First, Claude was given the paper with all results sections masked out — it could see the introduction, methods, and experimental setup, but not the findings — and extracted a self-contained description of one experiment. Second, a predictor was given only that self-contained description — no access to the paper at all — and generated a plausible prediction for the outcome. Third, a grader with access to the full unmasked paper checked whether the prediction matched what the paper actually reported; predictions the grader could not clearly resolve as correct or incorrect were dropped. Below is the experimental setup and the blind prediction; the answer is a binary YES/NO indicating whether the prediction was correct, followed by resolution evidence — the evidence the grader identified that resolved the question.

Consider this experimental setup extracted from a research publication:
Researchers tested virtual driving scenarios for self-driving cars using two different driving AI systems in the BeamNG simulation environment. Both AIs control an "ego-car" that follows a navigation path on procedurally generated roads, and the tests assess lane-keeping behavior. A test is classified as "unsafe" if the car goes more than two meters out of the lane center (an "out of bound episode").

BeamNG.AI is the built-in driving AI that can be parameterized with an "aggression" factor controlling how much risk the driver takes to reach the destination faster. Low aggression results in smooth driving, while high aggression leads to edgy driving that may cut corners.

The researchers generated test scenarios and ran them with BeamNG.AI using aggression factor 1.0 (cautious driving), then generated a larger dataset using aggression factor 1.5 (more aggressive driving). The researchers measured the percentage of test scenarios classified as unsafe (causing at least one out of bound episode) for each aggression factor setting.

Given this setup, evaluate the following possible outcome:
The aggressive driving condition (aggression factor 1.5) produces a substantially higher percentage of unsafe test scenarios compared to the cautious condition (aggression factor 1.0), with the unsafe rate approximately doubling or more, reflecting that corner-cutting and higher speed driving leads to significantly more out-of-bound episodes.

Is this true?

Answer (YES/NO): NO